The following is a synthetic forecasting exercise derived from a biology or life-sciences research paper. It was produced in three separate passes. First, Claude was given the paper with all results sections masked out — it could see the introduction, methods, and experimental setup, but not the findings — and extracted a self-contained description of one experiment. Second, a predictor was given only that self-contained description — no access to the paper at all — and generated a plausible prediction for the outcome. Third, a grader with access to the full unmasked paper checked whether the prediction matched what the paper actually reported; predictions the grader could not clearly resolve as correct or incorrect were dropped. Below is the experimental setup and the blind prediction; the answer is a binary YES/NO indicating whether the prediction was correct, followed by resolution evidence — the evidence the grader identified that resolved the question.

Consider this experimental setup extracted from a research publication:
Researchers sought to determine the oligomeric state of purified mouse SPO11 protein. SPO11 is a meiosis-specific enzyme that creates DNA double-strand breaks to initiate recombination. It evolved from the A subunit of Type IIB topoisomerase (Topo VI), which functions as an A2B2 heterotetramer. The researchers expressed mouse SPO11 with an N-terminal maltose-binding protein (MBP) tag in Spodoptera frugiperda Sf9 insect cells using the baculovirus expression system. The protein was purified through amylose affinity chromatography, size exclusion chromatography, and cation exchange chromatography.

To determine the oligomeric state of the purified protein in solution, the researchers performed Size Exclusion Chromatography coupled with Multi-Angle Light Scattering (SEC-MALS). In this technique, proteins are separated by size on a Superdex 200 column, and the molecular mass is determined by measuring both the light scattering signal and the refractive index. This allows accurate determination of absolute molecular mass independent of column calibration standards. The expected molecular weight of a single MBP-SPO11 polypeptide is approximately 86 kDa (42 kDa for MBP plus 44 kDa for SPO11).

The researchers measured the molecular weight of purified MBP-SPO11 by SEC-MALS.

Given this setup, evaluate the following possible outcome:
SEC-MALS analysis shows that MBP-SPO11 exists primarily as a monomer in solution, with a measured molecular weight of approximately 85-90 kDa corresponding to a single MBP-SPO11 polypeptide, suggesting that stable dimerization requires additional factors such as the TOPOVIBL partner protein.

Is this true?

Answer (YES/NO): NO